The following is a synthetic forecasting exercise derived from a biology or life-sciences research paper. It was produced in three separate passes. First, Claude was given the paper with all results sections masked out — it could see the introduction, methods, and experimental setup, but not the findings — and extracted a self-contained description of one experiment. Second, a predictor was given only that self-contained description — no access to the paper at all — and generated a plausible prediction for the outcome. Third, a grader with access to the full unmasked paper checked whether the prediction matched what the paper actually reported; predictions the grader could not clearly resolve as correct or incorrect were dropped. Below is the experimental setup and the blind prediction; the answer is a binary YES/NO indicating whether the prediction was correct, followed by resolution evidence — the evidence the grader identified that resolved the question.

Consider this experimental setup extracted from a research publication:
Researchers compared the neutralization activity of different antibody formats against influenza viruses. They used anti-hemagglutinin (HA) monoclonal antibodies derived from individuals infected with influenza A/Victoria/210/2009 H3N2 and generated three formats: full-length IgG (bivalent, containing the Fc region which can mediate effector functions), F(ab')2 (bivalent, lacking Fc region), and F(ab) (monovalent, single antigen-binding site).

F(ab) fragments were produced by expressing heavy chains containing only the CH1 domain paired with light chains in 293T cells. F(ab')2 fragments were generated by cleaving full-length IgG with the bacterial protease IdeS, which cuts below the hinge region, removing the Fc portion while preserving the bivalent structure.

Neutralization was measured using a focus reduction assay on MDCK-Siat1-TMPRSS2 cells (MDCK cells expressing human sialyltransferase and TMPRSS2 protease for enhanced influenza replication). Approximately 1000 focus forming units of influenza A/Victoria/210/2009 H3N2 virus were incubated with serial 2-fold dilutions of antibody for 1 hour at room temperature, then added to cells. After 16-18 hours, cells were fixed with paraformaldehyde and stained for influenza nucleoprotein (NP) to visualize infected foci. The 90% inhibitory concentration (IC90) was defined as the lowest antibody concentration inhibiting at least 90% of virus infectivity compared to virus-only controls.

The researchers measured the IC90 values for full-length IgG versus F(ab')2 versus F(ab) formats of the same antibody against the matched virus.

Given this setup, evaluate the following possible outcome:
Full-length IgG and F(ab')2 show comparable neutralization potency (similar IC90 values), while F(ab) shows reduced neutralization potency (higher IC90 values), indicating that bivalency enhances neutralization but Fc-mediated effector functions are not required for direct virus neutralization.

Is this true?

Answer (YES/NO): YES